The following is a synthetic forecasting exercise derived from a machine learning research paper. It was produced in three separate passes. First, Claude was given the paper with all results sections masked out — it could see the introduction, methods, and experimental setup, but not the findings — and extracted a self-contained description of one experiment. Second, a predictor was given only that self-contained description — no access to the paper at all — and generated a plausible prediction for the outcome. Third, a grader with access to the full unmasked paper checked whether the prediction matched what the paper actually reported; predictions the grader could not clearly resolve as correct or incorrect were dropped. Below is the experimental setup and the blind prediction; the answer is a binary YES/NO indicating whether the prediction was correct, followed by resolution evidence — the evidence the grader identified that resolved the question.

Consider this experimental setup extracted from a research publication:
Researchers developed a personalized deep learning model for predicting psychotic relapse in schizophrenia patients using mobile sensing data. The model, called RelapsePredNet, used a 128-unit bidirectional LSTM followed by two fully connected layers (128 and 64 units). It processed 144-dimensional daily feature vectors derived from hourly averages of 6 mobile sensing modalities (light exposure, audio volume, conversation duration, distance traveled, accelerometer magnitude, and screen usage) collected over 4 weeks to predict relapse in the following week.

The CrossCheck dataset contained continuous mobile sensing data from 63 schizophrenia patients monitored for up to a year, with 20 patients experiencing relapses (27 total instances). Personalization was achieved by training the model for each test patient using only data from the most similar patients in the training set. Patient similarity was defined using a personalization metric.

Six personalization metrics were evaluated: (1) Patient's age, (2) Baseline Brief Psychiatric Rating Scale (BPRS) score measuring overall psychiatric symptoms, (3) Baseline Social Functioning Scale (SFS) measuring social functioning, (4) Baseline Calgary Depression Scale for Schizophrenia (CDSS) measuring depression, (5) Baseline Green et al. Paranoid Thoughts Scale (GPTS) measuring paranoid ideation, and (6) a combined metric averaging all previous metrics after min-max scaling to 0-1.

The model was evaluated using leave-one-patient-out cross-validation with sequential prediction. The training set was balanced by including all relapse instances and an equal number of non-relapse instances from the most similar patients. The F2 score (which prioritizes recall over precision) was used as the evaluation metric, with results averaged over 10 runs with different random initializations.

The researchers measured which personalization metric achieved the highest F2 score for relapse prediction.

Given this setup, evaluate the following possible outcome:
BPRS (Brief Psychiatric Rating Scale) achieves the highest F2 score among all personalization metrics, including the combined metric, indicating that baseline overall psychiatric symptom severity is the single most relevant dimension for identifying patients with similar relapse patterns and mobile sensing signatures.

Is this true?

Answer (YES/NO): NO